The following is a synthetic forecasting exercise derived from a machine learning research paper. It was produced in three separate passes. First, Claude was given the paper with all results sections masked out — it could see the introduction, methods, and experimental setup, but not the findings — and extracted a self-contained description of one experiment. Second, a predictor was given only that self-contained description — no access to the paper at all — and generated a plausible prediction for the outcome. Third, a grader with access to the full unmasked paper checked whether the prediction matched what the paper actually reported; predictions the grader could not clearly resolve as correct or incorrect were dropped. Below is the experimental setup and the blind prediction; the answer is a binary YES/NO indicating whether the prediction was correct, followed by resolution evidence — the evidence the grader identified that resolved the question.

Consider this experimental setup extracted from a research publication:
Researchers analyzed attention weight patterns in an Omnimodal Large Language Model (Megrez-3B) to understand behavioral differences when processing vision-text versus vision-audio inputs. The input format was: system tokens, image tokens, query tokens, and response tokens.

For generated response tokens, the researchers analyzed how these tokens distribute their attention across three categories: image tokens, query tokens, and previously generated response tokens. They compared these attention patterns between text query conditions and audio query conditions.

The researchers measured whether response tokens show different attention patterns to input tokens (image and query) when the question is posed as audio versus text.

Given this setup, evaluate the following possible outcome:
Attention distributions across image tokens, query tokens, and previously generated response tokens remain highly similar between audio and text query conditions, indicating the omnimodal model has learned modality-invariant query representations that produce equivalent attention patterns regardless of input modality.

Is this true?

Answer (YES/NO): NO